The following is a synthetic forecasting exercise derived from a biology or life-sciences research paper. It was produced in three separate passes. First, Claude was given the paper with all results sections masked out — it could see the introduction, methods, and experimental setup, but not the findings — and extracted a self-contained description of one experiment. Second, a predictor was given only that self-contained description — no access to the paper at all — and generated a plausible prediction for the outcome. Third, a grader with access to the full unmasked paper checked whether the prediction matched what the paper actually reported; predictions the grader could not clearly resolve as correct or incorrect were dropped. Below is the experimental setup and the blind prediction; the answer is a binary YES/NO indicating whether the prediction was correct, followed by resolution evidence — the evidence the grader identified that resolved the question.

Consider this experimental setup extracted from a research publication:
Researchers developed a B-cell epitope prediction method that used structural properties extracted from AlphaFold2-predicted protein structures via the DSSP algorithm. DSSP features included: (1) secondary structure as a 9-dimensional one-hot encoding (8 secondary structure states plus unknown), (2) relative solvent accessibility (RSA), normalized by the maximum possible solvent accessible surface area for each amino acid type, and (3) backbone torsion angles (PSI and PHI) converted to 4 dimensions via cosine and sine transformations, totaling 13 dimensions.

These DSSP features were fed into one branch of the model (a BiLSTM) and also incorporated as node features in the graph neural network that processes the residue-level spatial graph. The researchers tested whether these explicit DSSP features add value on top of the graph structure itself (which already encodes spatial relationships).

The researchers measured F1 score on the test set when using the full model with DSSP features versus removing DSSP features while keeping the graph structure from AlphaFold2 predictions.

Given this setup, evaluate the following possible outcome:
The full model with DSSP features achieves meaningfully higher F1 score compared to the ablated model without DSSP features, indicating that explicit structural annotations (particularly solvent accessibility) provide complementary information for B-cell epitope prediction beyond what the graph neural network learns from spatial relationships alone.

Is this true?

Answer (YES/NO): YES